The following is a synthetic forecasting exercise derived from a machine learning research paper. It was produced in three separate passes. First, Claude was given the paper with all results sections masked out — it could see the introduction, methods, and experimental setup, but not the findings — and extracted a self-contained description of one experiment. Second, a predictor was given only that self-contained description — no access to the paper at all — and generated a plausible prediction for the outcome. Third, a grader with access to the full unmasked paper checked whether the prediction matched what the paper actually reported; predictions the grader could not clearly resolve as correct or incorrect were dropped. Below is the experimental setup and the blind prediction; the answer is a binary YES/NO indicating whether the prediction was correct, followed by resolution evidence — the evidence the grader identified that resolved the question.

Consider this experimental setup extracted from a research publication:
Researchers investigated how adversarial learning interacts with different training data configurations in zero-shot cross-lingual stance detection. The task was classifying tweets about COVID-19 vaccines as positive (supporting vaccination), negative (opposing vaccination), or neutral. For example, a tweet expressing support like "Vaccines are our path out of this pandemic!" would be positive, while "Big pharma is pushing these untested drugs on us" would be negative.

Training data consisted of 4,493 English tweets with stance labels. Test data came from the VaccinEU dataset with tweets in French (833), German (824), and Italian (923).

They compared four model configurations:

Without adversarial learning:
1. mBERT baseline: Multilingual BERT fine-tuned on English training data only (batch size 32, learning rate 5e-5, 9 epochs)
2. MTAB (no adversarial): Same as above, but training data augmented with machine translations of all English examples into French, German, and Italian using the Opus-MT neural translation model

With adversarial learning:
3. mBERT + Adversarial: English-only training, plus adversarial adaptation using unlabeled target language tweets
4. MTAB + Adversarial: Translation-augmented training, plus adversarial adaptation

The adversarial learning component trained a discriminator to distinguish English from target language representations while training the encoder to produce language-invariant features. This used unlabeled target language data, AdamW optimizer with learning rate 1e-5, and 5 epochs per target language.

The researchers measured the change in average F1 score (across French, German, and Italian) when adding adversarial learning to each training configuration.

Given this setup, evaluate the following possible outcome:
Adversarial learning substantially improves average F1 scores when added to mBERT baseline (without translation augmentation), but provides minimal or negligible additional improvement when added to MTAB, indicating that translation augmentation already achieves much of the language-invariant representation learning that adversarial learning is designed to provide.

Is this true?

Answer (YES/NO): NO